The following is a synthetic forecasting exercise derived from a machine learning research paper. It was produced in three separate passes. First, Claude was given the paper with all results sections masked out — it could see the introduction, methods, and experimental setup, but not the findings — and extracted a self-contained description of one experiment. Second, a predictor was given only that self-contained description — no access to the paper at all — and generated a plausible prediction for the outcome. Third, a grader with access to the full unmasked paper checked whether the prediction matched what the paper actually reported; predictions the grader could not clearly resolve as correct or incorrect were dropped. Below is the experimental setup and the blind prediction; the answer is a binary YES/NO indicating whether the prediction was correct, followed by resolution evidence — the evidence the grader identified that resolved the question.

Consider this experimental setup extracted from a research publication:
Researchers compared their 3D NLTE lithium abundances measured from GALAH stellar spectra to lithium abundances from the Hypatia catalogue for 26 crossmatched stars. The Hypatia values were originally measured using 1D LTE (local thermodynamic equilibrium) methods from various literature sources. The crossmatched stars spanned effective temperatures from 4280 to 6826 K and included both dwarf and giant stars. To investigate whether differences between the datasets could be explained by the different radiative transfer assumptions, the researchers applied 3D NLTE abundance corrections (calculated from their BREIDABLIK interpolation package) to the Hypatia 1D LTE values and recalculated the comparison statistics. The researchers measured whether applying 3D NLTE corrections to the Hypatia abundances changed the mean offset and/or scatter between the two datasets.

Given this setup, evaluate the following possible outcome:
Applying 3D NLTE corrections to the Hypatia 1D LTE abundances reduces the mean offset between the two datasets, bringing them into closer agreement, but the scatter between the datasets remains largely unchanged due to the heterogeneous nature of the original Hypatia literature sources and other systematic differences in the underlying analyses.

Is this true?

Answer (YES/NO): YES